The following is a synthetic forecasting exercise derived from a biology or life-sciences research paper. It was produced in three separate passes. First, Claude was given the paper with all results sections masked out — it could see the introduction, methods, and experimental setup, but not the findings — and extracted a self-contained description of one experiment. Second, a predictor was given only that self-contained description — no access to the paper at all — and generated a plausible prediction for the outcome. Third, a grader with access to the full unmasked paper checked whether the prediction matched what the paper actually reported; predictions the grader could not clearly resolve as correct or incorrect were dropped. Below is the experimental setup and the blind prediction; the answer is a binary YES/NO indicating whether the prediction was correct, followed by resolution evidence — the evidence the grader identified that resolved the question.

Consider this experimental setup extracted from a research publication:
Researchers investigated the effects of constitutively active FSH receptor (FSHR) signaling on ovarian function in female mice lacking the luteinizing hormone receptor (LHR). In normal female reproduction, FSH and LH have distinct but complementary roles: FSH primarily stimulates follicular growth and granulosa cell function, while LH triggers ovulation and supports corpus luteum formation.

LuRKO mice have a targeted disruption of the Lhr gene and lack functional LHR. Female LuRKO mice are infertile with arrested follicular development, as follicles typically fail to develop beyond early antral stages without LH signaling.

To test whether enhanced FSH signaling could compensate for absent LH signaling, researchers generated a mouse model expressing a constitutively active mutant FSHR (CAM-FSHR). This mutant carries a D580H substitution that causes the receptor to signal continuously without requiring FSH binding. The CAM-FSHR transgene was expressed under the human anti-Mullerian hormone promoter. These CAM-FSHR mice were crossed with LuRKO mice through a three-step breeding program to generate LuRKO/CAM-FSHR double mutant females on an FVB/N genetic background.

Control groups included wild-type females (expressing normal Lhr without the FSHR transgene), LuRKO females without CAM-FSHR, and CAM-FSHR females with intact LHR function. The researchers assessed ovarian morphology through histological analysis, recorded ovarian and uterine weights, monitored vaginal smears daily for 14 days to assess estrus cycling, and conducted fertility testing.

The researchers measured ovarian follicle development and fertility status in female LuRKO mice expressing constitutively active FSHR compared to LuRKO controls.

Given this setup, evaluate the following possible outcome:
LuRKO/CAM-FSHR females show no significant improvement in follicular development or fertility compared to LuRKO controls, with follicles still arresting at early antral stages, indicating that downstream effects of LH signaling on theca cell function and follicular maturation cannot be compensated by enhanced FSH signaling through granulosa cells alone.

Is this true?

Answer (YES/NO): NO